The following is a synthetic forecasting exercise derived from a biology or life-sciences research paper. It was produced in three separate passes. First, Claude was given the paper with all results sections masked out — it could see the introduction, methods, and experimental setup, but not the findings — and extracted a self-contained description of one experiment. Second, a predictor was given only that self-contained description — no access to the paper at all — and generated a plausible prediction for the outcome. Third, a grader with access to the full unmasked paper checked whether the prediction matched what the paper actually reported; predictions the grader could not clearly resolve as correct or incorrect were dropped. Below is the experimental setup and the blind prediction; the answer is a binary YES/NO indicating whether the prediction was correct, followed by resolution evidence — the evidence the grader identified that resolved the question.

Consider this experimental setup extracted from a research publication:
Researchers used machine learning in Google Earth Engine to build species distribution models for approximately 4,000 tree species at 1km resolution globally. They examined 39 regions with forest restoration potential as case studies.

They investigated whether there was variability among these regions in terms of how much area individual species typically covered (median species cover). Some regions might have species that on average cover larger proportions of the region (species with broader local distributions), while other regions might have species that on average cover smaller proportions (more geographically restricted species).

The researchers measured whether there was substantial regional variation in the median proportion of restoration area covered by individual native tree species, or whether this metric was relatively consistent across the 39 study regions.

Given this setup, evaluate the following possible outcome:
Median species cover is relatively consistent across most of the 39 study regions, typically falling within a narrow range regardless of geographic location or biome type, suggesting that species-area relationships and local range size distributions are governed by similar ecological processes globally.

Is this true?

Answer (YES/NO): NO